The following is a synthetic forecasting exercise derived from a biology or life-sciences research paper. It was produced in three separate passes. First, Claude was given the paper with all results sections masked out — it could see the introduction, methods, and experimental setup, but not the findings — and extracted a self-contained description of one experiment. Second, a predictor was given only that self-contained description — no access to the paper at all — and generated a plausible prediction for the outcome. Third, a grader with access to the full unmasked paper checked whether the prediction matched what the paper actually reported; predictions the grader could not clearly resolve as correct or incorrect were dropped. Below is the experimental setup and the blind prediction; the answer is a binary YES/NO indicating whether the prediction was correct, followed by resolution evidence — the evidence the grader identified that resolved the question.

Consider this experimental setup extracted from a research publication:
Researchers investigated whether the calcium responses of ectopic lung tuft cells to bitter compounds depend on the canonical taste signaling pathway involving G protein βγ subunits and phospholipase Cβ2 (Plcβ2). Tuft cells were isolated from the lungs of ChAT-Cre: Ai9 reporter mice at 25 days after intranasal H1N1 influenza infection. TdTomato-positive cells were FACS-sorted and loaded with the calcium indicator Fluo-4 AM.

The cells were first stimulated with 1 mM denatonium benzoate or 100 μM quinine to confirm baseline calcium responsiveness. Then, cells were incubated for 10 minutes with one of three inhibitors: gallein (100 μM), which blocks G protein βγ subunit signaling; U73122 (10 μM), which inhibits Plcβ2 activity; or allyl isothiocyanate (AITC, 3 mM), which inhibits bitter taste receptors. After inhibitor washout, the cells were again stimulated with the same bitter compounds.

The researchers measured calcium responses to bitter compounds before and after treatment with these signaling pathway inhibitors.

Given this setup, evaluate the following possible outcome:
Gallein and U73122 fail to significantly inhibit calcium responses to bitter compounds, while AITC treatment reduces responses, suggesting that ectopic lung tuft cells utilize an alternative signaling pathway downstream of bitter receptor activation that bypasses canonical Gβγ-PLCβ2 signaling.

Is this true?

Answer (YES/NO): NO